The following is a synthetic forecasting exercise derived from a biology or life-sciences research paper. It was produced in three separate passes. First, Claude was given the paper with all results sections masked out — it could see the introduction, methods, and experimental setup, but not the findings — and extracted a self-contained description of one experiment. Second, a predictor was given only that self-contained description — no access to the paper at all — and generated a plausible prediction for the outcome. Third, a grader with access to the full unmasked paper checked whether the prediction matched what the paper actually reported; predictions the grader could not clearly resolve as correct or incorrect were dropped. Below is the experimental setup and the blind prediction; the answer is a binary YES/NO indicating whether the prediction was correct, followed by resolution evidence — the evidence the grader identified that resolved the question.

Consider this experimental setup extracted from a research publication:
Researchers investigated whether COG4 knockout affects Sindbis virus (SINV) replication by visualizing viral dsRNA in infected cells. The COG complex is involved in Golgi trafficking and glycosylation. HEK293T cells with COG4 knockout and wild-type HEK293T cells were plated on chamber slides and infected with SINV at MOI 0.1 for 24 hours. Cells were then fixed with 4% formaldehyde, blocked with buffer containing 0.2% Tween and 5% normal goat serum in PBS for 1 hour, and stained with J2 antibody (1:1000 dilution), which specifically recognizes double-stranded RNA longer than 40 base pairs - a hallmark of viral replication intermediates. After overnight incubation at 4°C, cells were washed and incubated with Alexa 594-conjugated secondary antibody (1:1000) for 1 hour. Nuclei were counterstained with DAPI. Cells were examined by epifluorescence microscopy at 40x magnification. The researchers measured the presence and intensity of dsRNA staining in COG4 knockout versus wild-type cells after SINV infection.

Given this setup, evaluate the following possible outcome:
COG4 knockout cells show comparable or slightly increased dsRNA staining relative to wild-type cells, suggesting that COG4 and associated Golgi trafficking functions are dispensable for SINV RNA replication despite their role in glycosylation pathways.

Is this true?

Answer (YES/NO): NO